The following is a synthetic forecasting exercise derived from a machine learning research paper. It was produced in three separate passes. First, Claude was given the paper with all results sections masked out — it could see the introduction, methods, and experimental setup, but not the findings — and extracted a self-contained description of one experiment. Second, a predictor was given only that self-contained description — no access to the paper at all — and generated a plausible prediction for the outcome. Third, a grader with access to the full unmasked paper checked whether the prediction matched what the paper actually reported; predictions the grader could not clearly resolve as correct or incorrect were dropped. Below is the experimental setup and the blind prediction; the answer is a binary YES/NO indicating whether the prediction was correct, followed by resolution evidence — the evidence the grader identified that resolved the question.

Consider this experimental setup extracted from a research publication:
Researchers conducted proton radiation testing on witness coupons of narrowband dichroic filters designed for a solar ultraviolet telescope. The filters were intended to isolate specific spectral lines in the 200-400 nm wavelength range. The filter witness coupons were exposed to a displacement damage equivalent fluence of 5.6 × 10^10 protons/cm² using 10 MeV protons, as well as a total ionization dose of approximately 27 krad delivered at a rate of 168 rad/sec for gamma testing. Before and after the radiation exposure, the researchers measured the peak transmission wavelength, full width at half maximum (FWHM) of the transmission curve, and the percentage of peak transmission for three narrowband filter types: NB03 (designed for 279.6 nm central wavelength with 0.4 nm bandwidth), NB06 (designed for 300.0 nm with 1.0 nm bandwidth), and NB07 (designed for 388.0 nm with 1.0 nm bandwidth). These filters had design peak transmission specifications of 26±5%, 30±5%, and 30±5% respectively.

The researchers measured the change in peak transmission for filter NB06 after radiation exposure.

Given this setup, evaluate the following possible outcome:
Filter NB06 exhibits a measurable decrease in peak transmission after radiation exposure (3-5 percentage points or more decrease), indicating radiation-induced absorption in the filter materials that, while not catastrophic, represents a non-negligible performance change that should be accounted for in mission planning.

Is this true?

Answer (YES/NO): NO